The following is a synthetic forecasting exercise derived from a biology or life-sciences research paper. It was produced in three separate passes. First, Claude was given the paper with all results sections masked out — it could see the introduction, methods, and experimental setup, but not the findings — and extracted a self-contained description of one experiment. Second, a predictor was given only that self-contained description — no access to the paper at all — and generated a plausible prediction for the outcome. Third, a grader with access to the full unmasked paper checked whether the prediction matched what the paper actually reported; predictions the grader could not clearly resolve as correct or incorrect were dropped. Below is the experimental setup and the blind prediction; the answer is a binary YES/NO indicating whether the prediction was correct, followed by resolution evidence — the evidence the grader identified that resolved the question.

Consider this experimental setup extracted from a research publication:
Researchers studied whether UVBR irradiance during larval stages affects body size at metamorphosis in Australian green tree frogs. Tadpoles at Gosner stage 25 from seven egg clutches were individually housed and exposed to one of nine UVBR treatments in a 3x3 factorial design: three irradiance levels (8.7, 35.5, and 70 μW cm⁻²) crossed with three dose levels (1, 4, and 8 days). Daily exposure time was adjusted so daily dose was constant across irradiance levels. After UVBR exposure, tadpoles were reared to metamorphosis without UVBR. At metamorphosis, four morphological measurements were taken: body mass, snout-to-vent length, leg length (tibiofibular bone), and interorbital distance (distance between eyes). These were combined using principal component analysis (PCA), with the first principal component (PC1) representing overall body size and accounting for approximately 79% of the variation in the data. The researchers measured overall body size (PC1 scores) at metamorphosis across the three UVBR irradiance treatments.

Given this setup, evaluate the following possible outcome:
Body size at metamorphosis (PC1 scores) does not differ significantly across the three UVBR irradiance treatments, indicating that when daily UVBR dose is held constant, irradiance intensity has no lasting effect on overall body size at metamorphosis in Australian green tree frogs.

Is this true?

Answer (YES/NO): NO